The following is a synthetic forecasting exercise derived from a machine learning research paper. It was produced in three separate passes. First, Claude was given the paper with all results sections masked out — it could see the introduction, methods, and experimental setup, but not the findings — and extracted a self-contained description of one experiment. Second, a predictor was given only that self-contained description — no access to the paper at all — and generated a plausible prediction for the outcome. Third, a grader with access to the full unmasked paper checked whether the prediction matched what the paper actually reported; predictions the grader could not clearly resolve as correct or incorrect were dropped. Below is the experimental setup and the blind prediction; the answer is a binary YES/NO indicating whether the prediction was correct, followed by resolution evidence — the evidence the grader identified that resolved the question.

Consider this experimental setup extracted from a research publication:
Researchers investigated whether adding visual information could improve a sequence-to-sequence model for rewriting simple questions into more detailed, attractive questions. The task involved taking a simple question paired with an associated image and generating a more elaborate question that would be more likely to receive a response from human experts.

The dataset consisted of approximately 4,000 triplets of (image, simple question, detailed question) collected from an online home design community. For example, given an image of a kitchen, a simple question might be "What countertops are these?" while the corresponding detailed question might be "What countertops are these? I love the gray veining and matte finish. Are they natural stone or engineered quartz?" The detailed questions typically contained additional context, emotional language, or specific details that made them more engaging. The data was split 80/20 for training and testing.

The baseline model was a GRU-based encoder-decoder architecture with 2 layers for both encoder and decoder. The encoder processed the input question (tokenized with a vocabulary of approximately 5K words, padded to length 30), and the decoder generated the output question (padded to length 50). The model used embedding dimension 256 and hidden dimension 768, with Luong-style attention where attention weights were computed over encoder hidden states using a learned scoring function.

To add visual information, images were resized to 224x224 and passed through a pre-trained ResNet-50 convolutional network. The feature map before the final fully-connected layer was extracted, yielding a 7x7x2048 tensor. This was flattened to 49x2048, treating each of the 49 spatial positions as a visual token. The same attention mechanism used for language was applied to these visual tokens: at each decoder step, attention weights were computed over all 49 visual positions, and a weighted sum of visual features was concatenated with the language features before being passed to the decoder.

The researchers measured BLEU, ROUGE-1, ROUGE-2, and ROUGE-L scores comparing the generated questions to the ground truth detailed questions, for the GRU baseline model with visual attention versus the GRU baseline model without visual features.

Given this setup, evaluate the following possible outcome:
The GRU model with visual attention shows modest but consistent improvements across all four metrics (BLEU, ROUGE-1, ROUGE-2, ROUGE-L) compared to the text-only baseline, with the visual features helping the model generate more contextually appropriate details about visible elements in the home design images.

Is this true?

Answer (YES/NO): NO